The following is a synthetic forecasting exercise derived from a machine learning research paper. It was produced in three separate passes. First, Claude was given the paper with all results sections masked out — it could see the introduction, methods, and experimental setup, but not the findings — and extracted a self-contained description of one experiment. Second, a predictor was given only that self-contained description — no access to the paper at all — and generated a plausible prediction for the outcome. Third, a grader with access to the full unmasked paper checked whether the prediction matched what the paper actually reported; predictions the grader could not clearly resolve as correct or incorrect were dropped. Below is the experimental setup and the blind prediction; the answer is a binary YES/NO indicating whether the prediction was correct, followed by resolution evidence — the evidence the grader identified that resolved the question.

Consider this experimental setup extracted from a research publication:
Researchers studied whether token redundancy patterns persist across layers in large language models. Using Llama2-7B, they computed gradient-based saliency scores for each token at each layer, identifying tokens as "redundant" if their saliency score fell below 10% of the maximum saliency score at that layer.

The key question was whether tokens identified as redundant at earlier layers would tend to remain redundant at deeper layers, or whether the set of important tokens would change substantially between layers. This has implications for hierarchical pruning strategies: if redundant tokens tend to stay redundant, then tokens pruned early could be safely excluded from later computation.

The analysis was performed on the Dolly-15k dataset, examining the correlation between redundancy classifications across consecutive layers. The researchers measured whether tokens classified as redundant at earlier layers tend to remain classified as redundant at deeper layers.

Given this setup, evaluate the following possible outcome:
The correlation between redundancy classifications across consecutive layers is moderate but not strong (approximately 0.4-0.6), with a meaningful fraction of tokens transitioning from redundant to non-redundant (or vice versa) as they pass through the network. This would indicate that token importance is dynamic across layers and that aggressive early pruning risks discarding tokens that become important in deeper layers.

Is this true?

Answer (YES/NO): NO